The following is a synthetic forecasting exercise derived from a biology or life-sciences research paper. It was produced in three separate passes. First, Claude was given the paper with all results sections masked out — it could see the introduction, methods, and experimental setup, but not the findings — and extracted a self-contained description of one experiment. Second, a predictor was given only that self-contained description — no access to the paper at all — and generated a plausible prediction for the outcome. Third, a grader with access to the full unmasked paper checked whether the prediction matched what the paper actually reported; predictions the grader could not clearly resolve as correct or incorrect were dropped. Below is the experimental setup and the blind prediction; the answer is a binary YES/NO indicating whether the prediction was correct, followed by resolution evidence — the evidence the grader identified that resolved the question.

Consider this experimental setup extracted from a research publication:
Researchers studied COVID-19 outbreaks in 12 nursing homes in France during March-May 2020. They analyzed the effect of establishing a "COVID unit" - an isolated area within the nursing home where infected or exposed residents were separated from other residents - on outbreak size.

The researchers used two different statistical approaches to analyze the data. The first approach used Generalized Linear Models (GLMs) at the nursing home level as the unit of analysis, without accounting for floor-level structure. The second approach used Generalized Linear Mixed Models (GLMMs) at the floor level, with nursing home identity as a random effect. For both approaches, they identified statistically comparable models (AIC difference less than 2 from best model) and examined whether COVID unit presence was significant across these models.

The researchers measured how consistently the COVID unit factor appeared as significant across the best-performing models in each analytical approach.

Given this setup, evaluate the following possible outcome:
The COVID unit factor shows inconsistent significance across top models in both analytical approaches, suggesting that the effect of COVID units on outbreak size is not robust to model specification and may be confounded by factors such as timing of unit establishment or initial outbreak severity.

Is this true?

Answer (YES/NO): NO